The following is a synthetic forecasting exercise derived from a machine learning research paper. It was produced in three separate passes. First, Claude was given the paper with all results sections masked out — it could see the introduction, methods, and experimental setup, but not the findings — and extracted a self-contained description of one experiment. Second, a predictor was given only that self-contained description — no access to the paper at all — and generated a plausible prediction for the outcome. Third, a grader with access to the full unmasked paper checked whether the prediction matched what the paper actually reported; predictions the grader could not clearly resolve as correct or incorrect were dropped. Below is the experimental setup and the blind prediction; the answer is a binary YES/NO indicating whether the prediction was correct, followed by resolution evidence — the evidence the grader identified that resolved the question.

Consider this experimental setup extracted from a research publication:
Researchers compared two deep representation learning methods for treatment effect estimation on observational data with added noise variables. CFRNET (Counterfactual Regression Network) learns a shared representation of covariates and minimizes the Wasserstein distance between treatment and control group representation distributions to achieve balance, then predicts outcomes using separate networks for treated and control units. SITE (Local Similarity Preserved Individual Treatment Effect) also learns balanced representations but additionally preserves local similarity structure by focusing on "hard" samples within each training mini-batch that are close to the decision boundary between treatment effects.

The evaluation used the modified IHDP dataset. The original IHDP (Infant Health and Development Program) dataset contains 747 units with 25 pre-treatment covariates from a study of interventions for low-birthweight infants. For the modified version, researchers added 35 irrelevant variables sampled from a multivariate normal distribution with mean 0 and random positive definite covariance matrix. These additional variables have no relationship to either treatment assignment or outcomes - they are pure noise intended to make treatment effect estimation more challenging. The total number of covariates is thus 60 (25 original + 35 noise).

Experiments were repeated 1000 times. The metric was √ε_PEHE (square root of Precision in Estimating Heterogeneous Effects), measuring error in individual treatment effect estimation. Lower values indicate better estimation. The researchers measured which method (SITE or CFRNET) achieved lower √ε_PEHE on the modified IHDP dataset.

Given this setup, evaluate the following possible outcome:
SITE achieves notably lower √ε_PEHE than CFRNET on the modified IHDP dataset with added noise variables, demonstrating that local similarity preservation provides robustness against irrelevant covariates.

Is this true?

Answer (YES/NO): NO